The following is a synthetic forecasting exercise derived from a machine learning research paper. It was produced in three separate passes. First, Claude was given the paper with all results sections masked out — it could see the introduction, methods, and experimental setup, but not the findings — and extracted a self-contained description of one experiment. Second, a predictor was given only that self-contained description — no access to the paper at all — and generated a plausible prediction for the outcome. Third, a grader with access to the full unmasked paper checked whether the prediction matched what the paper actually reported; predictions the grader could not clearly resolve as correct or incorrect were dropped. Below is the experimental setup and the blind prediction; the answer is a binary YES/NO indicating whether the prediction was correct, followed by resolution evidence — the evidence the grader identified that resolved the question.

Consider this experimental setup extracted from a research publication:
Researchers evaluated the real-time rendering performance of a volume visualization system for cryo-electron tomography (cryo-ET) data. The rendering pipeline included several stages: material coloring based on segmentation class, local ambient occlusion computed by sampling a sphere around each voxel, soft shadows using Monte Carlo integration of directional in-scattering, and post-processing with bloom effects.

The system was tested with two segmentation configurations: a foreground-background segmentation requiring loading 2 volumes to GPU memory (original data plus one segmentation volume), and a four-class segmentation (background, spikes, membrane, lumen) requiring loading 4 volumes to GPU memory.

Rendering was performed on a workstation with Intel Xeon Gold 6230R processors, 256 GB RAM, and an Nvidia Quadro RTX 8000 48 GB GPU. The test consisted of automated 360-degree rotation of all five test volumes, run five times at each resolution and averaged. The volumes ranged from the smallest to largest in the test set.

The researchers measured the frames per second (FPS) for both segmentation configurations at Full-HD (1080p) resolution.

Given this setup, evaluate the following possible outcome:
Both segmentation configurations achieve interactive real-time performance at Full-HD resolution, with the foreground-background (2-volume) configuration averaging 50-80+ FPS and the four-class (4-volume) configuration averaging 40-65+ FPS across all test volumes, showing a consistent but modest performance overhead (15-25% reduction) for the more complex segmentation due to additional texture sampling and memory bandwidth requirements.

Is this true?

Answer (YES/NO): NO